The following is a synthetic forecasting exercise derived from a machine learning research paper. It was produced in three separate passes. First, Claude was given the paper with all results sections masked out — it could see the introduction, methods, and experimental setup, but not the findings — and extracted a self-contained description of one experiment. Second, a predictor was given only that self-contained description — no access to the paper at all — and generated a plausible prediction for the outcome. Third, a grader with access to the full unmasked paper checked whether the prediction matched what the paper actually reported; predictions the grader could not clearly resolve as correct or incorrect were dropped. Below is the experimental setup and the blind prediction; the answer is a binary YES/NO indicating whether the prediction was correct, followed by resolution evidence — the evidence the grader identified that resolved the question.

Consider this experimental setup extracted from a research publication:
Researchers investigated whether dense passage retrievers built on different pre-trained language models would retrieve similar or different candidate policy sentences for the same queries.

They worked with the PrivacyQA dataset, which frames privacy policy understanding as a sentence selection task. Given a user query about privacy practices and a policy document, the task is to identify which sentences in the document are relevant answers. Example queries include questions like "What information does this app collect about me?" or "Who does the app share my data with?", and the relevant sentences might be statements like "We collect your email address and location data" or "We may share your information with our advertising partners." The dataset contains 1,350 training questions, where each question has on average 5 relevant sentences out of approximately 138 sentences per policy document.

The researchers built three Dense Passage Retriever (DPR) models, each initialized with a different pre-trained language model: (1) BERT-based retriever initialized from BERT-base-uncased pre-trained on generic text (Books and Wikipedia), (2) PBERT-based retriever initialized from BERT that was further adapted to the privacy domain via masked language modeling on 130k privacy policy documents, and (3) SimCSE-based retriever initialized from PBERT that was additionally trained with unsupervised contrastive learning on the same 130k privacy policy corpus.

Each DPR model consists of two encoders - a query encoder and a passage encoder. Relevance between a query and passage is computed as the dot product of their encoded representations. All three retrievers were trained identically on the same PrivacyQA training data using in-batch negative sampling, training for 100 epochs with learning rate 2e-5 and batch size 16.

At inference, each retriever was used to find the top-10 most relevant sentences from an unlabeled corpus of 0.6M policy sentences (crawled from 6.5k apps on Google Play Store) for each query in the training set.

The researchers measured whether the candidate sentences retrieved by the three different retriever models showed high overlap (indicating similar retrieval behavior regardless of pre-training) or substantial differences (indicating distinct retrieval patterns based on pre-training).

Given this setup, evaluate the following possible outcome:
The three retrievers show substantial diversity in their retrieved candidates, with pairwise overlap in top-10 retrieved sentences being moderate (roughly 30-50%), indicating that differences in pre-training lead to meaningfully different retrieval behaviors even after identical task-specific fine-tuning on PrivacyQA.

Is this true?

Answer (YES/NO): NO